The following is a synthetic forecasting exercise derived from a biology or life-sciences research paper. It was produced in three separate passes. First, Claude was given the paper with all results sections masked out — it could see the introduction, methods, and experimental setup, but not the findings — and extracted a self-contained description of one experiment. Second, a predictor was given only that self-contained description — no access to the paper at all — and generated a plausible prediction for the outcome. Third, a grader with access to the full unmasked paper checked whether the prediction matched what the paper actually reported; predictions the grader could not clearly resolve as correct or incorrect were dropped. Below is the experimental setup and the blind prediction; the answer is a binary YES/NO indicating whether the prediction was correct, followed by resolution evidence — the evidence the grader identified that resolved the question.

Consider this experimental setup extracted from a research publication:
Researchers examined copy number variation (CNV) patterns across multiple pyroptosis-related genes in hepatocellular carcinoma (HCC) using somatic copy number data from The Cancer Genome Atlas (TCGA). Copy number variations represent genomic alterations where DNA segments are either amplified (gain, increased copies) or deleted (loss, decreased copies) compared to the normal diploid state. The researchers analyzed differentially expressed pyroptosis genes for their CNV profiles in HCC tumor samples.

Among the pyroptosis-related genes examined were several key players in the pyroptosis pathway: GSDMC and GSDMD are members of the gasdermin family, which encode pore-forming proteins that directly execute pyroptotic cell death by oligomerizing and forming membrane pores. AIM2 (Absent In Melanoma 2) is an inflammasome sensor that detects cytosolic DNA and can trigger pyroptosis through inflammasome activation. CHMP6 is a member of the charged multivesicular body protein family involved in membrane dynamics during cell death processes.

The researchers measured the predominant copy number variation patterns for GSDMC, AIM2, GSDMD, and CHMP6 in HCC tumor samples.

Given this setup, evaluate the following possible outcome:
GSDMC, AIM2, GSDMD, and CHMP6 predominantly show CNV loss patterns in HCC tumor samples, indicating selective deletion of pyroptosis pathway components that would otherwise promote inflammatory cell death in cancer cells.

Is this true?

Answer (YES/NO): NO